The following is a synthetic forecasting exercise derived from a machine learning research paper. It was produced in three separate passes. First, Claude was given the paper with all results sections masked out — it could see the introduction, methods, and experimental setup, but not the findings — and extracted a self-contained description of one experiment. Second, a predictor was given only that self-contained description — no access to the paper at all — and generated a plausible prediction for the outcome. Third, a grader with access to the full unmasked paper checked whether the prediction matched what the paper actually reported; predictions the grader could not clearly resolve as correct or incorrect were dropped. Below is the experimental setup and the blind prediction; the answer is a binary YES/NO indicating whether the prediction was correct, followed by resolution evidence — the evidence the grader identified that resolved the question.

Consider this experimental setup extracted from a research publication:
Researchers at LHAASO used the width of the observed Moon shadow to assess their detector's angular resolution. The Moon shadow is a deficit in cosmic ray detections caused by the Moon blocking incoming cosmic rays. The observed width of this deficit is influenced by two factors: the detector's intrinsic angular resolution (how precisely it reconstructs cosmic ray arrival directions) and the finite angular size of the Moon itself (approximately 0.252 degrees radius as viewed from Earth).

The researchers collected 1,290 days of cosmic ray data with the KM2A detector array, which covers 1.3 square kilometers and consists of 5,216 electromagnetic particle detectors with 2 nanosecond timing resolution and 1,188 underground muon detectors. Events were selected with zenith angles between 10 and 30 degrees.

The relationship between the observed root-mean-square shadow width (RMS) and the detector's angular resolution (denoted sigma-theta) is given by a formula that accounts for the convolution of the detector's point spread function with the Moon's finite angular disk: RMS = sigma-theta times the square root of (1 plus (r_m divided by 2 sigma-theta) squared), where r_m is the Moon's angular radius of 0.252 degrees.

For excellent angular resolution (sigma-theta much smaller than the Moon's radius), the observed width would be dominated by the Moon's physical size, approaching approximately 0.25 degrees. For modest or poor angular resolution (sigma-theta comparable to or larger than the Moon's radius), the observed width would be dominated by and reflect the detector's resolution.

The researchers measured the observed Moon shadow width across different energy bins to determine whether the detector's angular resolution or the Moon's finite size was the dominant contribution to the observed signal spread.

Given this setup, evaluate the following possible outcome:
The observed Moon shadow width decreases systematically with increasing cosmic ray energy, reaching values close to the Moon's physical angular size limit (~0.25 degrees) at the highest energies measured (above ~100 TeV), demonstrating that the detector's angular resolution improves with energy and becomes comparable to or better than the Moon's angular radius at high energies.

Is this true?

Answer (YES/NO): NO